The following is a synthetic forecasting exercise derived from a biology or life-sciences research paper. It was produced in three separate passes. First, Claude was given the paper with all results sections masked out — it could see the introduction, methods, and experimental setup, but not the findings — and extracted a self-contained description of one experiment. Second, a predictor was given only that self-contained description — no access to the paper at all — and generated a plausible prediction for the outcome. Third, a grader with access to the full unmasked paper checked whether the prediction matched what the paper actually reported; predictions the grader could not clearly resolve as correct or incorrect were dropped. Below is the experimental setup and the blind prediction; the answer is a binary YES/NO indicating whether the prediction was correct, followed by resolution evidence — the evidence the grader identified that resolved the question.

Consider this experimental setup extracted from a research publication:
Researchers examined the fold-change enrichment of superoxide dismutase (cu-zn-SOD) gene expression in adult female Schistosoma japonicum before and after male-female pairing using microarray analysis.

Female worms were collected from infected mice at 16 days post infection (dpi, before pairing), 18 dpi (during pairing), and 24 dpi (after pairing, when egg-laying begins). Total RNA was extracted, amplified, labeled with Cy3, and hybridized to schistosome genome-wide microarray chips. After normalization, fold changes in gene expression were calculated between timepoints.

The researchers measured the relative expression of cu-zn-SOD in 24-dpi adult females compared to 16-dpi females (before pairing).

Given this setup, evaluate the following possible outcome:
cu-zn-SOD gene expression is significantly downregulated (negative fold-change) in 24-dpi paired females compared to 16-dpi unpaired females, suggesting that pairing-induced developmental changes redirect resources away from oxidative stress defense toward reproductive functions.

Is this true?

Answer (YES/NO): NO